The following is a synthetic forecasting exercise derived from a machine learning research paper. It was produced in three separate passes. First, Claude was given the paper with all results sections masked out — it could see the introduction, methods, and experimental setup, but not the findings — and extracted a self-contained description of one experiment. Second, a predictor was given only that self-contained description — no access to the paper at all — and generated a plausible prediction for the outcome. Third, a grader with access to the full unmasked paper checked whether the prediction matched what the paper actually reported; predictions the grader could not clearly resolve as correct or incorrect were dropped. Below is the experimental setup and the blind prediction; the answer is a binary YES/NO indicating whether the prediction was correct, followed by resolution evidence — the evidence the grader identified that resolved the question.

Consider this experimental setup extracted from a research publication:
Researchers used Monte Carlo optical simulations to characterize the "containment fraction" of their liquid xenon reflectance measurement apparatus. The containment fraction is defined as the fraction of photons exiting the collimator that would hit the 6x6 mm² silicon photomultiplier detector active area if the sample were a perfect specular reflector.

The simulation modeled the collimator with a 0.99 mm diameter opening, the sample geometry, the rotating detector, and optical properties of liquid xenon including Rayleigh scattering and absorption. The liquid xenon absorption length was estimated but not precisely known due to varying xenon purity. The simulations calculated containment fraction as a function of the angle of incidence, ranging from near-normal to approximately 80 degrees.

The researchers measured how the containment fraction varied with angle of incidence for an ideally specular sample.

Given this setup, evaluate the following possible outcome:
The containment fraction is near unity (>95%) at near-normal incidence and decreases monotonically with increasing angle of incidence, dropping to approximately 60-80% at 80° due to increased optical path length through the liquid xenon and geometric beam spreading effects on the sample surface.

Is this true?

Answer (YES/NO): YES